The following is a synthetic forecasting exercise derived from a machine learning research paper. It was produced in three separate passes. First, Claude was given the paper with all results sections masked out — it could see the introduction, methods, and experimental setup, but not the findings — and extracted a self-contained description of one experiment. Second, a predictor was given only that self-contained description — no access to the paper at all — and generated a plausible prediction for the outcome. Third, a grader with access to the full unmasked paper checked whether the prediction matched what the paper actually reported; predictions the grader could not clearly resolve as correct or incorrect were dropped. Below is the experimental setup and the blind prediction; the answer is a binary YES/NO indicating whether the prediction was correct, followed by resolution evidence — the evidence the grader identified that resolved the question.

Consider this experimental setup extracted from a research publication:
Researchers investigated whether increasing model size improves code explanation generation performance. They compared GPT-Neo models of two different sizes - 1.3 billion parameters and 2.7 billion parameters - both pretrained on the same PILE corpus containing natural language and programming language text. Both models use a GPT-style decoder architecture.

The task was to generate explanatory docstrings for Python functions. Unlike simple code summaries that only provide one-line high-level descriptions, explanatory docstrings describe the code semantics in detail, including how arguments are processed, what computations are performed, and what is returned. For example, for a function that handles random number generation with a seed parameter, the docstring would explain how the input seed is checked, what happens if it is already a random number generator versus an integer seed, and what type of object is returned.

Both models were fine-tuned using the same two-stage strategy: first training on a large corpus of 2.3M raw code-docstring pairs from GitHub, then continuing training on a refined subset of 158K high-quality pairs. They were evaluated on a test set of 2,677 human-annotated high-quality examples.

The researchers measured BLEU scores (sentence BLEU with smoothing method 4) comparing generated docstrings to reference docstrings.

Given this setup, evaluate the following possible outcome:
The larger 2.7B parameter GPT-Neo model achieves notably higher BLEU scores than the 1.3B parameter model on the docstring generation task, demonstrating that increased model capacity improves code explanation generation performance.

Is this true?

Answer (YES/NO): NO